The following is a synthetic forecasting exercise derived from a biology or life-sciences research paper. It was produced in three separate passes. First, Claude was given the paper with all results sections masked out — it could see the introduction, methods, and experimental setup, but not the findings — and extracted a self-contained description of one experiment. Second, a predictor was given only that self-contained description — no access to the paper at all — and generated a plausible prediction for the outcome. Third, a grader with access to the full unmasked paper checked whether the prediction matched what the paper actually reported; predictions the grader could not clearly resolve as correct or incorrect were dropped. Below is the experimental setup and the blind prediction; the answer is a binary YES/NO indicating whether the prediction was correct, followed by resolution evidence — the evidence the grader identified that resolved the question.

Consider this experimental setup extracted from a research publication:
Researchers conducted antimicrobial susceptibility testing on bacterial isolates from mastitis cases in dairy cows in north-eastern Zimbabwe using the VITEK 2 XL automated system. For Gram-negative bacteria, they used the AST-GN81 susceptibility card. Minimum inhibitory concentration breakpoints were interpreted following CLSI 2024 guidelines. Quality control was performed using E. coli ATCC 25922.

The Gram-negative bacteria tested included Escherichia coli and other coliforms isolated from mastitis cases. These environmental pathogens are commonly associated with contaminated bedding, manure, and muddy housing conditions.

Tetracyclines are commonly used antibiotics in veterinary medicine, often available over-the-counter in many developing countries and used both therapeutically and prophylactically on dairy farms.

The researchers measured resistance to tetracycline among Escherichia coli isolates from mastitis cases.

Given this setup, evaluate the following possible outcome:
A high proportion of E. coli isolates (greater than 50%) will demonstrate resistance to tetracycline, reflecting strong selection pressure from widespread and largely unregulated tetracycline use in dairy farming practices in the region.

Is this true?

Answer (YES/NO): NO